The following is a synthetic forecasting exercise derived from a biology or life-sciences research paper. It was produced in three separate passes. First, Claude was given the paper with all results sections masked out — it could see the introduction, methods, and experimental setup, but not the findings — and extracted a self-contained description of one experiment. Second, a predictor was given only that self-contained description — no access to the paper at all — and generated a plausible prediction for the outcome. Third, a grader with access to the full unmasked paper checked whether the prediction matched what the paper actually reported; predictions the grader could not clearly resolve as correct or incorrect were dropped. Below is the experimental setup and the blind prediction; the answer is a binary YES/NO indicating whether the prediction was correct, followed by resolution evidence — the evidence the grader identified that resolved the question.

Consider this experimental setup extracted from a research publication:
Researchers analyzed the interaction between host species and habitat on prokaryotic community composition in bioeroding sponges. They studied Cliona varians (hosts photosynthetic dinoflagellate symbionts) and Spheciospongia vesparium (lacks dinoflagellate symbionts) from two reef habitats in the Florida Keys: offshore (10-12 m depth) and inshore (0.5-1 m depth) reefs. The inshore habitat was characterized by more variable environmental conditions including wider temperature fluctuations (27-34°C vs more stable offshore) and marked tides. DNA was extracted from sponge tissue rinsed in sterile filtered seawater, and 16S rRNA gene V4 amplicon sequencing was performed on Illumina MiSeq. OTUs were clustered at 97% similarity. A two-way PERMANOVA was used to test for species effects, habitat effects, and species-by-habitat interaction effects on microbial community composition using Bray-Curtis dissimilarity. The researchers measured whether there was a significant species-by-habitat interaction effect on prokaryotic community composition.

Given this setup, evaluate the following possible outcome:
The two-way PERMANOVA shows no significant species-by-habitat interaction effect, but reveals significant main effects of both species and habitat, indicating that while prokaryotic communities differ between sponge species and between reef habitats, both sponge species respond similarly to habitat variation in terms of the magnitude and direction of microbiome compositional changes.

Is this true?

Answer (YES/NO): NO